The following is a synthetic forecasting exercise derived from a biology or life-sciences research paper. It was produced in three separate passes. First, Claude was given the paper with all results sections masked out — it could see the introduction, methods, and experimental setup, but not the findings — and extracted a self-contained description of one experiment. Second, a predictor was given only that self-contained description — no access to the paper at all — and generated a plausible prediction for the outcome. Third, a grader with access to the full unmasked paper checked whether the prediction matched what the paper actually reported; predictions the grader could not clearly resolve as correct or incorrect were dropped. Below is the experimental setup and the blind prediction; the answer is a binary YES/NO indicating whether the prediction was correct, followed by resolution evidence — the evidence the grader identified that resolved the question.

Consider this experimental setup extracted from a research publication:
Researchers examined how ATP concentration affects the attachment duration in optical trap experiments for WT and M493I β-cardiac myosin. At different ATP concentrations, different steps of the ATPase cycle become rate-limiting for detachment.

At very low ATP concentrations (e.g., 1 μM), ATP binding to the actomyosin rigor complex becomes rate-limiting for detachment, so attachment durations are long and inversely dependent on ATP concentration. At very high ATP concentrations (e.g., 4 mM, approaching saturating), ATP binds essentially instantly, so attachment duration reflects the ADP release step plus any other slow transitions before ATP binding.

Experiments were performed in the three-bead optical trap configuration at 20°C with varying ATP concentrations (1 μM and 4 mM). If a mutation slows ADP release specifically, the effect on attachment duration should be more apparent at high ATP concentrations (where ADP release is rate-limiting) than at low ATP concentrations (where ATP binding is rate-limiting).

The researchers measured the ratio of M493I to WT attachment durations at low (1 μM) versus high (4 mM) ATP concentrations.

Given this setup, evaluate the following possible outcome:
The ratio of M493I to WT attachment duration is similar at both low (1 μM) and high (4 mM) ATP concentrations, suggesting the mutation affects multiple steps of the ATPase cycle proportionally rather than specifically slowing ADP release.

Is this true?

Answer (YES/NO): NO